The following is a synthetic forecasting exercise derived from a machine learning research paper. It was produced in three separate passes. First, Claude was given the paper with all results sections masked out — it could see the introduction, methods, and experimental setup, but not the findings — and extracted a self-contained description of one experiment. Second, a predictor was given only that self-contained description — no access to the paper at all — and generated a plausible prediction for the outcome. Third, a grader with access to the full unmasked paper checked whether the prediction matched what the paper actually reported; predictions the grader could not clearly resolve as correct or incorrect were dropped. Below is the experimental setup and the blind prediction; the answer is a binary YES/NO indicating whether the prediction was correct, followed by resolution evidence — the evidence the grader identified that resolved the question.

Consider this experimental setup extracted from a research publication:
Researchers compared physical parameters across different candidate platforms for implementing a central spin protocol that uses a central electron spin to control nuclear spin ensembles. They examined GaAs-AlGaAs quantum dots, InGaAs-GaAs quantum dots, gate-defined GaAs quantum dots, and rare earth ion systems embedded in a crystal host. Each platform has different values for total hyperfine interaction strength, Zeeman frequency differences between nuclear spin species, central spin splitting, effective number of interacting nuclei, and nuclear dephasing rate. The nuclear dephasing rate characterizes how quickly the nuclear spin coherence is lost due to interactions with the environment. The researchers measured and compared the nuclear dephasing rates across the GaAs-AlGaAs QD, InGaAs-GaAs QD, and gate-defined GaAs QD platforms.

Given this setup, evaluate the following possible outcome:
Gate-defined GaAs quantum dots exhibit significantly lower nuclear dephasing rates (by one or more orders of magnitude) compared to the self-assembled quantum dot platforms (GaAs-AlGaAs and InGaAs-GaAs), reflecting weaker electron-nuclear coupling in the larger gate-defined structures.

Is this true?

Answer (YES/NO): NO